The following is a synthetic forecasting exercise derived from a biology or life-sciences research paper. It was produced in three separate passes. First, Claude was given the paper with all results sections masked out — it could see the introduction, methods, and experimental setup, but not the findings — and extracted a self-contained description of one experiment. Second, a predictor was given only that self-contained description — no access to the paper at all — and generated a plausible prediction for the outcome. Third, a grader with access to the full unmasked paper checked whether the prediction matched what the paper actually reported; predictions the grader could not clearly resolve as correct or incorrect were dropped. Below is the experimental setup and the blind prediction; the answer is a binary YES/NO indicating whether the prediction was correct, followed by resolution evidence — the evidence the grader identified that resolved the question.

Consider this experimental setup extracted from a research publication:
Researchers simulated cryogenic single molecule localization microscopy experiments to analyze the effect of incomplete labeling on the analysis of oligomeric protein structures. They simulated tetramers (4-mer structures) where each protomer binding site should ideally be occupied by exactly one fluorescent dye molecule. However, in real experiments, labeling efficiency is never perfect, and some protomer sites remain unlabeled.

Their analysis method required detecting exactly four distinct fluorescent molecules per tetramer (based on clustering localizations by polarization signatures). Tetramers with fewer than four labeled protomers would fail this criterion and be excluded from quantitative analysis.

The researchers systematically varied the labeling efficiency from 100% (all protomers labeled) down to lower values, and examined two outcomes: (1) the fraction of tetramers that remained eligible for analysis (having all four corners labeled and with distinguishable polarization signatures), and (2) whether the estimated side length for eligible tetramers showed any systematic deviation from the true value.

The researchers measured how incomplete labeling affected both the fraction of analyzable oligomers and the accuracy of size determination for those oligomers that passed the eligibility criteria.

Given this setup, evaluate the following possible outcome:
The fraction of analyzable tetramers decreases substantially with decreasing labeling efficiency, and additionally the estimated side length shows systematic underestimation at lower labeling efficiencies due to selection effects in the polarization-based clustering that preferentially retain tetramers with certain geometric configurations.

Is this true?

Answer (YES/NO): NO